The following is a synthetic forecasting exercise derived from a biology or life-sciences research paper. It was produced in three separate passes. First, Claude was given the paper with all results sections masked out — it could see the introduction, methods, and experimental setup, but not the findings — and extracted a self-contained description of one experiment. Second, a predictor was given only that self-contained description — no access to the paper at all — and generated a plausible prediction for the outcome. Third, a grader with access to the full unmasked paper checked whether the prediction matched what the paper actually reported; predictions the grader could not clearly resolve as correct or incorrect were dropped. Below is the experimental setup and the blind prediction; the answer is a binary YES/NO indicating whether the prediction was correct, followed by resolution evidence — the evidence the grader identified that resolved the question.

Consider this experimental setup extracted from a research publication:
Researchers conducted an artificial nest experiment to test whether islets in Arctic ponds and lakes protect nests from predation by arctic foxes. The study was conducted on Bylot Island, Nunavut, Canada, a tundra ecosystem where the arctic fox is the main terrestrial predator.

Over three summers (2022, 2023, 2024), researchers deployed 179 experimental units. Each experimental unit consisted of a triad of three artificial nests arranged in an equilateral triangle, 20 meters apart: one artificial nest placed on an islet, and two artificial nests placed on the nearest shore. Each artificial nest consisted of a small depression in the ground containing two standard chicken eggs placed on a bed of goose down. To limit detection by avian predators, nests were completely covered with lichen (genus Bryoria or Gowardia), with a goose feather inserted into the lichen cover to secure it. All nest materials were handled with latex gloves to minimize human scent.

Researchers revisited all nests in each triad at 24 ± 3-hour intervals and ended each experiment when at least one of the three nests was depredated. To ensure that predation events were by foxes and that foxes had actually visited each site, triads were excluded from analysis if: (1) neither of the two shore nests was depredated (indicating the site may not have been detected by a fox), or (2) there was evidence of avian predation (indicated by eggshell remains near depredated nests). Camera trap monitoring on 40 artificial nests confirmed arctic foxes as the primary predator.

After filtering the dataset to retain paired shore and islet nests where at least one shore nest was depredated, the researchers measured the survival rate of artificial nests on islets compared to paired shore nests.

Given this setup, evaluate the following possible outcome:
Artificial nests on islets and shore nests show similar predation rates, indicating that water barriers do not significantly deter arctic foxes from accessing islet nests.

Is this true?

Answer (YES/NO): NO